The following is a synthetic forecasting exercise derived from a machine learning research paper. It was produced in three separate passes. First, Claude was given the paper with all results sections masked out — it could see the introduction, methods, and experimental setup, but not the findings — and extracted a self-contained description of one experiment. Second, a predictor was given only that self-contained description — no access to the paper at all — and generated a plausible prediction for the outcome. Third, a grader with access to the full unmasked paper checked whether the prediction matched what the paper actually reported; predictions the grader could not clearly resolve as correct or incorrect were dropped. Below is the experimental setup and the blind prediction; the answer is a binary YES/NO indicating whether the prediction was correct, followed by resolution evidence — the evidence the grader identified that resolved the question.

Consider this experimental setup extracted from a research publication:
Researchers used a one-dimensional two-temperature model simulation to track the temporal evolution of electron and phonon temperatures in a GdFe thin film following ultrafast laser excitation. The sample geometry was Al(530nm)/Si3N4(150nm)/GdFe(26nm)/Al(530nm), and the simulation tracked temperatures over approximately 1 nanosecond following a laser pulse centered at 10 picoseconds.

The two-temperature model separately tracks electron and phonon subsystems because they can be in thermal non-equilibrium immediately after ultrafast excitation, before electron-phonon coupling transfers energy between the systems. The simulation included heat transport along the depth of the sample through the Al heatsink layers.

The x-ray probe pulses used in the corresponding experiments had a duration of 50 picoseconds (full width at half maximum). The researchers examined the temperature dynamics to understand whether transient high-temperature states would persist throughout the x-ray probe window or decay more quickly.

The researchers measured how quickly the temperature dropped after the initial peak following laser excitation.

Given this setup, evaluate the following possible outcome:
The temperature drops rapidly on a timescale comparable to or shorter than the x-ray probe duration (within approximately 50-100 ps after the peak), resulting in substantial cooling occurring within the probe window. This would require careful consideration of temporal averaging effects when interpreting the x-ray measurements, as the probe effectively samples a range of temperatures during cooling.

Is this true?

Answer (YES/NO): YES